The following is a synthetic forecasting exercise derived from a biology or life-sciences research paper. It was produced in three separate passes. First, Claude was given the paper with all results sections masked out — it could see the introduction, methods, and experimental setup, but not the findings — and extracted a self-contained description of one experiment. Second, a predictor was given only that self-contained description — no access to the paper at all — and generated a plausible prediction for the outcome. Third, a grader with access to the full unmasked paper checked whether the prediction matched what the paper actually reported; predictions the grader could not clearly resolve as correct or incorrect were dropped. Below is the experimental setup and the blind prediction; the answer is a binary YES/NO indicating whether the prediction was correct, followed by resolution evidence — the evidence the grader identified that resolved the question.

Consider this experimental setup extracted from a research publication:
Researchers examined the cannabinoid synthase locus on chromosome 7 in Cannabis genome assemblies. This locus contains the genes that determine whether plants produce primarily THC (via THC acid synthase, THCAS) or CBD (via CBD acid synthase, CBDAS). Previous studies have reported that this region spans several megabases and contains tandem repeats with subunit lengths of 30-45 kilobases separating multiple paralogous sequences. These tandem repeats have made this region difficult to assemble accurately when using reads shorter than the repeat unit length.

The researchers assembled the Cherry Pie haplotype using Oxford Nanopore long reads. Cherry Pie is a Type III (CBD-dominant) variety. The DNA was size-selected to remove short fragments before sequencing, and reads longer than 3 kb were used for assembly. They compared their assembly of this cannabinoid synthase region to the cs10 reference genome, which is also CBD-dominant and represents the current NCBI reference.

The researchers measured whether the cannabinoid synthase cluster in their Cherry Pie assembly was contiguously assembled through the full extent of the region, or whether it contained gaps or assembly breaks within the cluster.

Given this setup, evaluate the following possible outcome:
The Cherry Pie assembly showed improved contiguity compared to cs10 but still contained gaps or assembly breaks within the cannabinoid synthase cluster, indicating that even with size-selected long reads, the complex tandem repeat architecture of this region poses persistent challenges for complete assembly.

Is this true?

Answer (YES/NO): NO